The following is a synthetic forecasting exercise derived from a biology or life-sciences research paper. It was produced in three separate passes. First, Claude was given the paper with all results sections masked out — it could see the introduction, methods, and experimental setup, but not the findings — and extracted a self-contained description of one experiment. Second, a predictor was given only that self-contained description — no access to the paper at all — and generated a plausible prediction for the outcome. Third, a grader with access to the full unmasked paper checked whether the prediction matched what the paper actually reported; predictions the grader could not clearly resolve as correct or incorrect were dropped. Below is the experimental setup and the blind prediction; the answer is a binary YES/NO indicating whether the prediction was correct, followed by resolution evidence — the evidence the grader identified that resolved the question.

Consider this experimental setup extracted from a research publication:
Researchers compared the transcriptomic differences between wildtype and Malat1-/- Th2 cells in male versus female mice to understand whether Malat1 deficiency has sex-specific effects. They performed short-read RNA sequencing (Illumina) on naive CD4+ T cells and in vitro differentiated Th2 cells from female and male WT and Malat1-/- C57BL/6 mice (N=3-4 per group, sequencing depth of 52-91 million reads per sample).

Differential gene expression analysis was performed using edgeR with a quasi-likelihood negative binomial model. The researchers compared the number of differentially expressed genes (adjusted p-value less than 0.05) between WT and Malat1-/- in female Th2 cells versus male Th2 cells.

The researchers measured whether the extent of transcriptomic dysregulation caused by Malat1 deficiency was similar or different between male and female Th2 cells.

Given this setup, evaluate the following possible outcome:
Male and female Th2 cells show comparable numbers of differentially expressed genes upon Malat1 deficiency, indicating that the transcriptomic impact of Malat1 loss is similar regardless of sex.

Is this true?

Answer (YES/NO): NO